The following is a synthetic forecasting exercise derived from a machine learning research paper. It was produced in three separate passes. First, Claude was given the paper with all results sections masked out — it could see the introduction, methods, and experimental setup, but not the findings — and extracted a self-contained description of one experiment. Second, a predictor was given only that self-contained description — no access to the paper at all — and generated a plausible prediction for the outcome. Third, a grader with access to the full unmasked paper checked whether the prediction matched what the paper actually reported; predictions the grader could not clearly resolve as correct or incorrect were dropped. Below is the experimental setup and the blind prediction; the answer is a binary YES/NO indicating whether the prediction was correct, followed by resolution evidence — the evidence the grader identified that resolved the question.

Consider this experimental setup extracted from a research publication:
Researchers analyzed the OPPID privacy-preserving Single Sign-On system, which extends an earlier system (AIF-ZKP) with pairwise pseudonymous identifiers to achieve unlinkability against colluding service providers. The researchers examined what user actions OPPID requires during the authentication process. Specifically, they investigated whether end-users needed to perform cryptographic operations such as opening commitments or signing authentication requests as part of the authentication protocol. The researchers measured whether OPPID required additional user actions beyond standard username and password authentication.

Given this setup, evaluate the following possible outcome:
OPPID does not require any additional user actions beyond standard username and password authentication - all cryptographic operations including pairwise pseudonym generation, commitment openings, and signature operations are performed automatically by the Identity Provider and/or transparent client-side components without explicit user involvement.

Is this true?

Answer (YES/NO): NO